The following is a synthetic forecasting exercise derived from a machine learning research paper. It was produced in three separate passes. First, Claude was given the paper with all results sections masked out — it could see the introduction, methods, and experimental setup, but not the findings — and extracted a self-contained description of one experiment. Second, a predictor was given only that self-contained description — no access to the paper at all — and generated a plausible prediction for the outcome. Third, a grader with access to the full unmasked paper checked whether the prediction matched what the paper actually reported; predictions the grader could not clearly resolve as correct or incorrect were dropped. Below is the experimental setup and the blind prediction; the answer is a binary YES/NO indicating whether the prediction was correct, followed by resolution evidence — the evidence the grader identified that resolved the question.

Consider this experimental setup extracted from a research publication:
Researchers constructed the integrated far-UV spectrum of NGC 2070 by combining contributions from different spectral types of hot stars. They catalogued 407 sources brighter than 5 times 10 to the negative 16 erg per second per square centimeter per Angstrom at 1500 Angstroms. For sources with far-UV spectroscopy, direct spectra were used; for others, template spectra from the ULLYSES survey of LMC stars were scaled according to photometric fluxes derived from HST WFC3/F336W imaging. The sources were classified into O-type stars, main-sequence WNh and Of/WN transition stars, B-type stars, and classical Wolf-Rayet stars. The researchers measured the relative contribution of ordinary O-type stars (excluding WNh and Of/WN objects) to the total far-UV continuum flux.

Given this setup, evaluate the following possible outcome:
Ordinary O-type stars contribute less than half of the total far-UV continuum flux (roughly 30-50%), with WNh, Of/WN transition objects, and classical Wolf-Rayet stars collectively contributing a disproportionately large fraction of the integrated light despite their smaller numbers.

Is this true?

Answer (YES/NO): NO